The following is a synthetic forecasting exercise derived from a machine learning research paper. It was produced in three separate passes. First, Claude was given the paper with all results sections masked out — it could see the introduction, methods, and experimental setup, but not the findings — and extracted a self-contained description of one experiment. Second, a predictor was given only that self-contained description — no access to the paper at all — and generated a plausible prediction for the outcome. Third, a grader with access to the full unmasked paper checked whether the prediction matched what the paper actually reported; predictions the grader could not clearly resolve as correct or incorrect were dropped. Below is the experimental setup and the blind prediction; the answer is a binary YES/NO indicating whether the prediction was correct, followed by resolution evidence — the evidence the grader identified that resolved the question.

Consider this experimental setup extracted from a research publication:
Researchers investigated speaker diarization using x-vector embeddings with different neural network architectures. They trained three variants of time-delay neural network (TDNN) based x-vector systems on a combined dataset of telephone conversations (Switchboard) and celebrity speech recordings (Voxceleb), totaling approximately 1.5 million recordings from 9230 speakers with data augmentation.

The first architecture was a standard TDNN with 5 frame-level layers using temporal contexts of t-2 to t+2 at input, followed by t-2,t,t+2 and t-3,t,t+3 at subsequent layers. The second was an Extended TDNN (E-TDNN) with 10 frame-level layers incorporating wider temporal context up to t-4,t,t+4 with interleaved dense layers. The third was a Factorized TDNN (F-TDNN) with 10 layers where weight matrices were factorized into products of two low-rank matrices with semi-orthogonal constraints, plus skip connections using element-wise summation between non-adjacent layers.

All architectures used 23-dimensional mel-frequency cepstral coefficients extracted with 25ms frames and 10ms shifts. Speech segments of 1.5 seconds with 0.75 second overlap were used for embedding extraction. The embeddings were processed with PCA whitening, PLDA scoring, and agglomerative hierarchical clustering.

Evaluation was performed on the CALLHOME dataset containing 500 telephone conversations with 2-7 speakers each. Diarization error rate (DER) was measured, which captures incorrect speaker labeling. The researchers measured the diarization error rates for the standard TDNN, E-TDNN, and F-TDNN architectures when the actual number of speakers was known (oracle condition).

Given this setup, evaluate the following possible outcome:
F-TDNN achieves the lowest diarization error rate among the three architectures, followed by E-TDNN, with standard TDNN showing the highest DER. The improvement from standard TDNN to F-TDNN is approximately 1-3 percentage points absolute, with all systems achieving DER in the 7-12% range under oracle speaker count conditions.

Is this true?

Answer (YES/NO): NO